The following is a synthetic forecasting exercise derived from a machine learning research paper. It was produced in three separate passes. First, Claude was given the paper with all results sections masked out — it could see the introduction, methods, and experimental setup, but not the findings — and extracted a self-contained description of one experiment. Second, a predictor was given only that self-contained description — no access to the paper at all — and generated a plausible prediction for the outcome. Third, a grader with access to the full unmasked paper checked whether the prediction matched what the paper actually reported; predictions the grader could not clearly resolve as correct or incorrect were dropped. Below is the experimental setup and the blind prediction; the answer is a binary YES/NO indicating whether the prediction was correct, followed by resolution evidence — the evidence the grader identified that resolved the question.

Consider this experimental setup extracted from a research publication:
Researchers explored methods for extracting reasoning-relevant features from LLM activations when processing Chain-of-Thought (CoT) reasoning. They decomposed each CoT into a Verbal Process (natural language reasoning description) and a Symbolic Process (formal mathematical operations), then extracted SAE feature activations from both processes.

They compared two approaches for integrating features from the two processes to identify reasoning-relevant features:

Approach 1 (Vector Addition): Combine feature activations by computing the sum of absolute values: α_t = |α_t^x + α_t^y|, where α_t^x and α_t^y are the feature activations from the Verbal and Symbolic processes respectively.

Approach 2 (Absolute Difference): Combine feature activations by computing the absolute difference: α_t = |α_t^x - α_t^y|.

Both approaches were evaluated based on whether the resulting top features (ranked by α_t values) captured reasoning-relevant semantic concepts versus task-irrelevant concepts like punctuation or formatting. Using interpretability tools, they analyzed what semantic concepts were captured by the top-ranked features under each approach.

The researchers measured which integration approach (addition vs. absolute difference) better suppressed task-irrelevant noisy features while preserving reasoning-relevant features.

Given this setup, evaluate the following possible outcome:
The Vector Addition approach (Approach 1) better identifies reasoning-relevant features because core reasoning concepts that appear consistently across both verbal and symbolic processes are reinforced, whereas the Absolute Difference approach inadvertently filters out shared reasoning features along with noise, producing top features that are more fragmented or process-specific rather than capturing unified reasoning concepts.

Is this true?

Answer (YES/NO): NO